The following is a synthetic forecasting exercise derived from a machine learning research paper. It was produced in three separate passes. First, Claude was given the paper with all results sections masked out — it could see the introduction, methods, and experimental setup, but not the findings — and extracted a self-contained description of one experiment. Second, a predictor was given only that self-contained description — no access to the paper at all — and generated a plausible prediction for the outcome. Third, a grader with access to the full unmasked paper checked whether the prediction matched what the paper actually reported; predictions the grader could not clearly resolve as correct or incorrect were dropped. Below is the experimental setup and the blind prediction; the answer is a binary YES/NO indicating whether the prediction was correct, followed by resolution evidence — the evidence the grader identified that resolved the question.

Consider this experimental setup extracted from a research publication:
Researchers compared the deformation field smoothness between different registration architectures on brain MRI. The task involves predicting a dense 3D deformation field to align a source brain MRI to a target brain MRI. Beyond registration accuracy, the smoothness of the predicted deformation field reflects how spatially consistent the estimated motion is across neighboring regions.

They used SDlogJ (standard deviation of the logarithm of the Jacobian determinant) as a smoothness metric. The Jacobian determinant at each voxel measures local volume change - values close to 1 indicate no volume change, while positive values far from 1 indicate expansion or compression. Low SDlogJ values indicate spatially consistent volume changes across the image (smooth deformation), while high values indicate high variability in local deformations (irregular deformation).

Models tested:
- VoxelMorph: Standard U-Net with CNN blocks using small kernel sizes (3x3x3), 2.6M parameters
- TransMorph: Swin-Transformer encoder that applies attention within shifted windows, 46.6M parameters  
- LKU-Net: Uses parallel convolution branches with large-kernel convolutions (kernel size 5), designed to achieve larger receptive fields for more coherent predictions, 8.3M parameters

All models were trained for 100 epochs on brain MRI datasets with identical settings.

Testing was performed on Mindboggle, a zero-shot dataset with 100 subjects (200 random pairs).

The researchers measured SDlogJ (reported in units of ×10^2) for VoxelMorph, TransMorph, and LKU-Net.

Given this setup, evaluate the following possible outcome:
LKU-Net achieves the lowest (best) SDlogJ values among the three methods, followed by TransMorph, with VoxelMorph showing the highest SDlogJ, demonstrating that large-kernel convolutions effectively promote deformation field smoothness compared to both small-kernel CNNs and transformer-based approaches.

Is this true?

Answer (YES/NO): NO